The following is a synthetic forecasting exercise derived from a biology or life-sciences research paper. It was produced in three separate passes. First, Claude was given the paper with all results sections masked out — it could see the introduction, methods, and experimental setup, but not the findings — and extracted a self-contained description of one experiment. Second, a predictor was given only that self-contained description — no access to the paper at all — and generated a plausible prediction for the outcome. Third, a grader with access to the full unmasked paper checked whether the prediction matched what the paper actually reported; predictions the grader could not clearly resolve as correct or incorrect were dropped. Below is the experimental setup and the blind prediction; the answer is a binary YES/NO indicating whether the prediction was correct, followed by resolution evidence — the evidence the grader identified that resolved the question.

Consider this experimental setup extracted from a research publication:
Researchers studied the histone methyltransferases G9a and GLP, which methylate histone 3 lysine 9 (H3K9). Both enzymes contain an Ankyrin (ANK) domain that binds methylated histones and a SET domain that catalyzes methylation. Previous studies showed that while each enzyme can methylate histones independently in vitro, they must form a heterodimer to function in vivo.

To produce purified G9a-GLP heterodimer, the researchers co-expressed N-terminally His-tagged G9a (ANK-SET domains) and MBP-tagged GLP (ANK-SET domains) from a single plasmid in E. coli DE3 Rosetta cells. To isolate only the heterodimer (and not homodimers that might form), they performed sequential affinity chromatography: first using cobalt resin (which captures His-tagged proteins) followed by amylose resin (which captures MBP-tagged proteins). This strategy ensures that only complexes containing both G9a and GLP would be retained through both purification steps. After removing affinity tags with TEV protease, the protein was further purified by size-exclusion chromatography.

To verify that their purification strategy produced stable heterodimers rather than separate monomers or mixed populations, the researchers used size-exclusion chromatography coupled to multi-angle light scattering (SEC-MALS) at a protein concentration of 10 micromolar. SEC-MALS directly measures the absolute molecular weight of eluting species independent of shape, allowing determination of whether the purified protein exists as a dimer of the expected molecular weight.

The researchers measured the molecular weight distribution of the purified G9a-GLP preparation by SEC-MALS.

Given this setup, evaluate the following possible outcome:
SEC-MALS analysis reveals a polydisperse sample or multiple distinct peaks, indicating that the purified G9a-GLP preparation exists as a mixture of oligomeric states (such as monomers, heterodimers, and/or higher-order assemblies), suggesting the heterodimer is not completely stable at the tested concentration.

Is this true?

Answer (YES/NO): NO